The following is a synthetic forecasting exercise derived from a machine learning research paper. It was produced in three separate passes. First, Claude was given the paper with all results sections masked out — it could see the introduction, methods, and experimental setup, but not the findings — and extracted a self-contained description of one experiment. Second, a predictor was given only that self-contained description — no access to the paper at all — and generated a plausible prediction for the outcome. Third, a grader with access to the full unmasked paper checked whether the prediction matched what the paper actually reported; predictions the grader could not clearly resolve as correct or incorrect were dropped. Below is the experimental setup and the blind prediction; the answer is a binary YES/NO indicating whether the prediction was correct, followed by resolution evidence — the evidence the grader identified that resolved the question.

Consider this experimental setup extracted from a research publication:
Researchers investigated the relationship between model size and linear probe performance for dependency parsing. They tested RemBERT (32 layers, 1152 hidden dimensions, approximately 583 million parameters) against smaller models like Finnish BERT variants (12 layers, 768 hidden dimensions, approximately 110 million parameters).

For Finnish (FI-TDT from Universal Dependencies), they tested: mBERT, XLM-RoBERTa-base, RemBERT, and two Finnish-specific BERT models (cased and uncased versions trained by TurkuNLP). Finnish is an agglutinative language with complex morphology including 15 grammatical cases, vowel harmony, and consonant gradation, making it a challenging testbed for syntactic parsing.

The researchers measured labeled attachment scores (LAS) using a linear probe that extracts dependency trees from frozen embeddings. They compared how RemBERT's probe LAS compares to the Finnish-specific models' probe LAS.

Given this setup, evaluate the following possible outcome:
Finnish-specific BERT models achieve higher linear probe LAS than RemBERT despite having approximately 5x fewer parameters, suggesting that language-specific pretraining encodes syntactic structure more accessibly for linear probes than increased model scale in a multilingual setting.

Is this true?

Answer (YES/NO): YES